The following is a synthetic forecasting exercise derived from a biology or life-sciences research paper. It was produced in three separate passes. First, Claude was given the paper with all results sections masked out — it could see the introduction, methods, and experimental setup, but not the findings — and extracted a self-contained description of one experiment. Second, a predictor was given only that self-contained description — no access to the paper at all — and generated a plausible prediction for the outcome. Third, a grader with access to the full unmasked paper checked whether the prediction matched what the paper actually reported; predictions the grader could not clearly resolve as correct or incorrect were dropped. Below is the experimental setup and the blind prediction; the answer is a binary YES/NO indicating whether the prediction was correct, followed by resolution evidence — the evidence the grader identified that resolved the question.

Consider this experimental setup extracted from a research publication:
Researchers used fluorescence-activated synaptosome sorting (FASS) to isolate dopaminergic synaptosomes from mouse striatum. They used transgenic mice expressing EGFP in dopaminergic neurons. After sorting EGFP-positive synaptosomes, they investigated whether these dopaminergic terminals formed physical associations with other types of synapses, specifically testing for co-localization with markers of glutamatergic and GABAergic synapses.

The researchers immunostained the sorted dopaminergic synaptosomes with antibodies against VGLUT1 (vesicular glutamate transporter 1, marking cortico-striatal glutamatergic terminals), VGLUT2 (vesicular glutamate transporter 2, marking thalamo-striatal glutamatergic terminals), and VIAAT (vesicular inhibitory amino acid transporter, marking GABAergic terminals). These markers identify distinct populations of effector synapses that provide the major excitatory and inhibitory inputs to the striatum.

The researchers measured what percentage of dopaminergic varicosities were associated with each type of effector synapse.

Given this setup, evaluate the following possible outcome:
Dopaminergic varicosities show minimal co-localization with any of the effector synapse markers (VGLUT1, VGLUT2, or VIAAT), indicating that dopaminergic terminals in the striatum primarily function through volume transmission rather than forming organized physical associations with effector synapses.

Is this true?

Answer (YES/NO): NO